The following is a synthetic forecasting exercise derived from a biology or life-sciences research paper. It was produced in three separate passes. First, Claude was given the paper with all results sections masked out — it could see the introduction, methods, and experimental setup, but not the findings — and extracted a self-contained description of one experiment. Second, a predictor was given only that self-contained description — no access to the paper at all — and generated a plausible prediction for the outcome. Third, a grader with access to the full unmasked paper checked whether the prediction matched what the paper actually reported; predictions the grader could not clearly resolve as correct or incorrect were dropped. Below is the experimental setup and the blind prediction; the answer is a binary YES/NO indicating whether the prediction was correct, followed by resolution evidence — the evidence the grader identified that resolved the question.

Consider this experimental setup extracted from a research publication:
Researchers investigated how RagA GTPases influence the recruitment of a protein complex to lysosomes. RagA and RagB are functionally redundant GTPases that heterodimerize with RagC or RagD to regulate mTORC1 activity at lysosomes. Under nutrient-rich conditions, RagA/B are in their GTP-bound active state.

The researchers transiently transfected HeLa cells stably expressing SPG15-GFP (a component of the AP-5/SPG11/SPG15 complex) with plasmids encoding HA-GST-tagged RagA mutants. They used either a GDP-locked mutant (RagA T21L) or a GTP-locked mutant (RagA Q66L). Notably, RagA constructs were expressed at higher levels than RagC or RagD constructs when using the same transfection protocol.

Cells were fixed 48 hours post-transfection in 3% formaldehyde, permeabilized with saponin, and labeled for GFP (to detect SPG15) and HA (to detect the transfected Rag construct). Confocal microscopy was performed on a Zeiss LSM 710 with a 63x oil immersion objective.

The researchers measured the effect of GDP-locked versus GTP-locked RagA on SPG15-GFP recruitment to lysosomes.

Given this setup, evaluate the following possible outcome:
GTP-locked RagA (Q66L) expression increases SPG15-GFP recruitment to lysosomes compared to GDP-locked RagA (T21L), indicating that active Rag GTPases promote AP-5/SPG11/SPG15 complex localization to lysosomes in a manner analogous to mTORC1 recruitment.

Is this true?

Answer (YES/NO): NO